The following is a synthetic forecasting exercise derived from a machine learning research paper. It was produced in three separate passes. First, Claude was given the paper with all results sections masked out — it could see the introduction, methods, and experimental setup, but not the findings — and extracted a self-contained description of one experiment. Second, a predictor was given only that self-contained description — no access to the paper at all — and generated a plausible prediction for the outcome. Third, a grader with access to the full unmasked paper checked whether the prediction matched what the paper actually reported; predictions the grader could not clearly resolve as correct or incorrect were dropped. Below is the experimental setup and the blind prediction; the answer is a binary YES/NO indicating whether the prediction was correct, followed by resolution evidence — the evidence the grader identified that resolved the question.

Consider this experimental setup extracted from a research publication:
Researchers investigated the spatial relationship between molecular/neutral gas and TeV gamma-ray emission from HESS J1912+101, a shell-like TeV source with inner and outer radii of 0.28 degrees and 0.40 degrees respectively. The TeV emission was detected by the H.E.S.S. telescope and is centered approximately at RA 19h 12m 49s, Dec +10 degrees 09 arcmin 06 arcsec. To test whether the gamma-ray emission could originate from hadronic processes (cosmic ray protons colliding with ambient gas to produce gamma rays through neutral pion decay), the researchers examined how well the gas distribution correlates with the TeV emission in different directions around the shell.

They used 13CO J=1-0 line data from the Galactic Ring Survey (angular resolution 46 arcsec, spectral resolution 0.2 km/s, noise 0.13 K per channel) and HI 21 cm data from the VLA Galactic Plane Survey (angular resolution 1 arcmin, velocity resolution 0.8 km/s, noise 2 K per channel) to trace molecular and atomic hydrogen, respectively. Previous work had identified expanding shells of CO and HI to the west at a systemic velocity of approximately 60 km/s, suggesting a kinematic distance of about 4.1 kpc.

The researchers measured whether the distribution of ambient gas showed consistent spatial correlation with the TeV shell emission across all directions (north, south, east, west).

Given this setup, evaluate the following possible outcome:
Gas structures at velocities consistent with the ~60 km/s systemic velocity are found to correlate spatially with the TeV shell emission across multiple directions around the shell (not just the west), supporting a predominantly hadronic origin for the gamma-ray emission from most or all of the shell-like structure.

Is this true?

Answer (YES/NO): NO